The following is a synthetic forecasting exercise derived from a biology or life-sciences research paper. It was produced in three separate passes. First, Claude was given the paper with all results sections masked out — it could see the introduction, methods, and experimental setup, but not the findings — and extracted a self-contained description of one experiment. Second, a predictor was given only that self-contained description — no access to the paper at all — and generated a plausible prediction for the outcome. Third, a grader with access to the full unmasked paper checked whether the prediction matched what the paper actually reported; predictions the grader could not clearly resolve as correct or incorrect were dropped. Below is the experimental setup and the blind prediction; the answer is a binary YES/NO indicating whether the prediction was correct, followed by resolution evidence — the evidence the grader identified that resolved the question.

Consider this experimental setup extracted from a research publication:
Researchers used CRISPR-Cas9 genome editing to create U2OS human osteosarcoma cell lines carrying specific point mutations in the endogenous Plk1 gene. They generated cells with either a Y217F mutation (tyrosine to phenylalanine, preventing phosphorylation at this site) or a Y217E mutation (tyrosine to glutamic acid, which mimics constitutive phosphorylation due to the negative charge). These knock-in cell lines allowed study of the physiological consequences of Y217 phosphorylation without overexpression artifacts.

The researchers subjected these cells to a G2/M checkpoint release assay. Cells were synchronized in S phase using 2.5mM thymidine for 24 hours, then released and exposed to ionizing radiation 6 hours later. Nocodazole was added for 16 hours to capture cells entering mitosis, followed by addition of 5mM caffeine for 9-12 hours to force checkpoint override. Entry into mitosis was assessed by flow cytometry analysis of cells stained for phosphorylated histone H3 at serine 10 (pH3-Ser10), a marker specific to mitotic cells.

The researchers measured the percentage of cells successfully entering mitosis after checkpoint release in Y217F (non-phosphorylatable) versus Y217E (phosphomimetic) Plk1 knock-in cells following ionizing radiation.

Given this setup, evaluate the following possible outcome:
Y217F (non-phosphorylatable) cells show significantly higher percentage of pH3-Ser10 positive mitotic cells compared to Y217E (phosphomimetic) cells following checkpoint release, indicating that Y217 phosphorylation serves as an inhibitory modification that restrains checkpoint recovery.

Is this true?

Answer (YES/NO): NO